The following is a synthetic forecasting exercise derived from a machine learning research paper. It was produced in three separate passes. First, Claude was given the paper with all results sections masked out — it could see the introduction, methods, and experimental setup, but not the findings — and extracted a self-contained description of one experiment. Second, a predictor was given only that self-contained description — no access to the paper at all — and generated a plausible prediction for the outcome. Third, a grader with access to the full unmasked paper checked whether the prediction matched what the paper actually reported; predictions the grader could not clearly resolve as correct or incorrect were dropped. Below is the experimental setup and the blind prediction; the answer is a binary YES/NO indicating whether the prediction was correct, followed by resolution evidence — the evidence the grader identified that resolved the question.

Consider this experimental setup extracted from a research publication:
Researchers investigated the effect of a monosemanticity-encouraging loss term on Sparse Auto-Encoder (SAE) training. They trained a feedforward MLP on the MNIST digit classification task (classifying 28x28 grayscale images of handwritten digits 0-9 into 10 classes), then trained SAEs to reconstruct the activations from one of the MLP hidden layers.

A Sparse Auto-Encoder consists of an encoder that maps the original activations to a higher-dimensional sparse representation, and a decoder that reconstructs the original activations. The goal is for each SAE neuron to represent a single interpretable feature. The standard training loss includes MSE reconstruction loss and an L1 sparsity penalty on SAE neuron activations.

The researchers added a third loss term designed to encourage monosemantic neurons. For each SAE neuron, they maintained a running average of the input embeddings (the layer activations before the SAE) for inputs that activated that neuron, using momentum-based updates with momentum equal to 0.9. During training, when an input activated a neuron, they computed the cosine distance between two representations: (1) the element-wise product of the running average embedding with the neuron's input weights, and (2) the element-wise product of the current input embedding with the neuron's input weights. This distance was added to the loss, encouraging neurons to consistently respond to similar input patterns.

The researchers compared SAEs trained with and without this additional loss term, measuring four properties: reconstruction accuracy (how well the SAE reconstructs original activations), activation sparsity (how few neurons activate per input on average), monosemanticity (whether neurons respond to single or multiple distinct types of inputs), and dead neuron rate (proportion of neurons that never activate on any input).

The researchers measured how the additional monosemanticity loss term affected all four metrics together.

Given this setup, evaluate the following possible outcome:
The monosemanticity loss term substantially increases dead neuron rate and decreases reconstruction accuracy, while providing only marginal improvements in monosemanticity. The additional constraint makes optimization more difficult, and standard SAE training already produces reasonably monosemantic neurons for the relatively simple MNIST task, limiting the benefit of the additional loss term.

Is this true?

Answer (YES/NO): NO